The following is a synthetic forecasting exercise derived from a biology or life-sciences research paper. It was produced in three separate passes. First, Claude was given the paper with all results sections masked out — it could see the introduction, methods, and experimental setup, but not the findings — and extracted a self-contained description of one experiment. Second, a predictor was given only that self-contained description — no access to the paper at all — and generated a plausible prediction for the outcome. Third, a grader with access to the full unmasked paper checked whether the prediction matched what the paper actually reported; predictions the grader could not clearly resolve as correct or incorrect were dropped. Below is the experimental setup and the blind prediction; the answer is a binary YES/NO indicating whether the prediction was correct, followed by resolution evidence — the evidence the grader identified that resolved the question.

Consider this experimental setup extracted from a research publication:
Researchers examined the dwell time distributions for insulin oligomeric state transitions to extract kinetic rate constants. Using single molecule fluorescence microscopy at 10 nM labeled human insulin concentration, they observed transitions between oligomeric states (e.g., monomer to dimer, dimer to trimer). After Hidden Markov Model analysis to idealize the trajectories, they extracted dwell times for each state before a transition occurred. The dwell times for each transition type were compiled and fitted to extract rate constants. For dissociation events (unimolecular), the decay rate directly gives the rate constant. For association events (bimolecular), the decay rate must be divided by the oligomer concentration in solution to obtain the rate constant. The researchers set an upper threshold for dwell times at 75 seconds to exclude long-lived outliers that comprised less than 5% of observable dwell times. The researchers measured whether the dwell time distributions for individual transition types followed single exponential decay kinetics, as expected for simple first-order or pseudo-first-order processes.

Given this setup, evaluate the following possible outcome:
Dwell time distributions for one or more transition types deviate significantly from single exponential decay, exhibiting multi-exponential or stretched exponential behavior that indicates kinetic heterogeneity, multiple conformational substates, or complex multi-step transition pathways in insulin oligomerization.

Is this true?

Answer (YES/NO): NO